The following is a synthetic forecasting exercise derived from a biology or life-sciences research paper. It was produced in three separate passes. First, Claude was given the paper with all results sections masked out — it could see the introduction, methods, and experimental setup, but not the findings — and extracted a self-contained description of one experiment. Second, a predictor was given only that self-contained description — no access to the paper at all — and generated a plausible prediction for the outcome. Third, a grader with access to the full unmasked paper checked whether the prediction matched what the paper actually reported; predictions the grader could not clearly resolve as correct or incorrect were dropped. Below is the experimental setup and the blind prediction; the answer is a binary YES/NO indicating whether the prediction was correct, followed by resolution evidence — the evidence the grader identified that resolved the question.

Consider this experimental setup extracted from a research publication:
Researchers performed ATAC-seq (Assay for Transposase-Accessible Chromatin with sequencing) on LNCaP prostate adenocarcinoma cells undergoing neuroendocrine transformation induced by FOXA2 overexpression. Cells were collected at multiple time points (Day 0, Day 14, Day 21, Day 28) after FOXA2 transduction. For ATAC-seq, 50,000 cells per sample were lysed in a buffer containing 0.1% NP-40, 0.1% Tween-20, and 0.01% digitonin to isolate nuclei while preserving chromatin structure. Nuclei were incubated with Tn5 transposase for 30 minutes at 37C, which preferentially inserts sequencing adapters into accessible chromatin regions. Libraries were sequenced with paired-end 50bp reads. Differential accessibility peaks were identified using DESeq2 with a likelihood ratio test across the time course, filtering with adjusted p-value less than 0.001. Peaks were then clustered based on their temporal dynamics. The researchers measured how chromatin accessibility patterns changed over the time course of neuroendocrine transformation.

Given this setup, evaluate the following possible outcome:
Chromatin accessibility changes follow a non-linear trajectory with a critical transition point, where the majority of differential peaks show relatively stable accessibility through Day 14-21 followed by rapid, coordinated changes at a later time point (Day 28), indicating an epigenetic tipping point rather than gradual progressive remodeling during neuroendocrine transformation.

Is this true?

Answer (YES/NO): NO